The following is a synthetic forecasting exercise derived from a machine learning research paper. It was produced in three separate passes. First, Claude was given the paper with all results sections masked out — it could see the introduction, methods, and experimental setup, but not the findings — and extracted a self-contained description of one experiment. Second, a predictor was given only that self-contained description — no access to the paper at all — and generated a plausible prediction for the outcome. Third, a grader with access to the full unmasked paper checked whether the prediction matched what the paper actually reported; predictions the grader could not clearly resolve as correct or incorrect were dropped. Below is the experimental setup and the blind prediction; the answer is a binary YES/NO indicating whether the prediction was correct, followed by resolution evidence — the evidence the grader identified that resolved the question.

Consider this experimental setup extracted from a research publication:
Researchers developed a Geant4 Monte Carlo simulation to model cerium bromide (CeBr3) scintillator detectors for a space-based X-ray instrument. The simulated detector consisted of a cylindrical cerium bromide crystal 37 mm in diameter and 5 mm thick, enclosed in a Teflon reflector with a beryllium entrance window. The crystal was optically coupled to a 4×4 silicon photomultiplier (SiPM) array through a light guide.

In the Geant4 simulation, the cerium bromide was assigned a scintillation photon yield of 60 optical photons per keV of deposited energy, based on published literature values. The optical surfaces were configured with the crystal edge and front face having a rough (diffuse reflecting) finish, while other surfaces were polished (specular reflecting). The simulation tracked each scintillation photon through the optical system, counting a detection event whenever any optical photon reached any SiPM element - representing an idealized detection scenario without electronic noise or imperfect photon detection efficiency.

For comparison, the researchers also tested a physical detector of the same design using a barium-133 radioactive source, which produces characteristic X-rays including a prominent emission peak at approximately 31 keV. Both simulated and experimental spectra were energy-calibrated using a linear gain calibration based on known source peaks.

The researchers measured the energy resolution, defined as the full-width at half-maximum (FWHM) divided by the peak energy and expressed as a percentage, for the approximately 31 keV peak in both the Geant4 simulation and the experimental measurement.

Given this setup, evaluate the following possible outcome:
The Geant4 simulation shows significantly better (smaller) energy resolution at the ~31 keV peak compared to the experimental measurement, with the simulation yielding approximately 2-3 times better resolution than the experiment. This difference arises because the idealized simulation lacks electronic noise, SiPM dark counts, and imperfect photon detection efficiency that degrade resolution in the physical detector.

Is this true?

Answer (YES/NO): NO